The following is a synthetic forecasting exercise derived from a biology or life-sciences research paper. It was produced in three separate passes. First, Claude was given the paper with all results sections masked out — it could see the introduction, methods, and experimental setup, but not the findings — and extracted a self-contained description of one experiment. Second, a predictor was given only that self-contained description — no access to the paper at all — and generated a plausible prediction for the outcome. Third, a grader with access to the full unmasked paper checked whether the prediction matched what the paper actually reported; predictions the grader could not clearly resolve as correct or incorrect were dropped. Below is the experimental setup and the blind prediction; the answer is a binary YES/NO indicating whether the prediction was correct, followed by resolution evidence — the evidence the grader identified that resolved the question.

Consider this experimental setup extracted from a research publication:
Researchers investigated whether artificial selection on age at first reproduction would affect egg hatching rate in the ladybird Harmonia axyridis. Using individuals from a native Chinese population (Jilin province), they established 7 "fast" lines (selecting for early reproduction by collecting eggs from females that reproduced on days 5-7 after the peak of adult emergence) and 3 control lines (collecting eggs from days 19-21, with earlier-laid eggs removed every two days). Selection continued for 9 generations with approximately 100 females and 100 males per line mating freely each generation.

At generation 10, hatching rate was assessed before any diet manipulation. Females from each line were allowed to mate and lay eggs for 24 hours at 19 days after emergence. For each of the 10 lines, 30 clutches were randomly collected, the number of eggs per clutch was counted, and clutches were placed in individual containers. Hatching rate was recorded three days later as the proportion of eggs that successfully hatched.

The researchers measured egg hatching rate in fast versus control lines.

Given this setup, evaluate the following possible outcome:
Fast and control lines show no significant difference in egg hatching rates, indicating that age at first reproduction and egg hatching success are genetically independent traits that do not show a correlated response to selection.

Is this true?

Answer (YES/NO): YES